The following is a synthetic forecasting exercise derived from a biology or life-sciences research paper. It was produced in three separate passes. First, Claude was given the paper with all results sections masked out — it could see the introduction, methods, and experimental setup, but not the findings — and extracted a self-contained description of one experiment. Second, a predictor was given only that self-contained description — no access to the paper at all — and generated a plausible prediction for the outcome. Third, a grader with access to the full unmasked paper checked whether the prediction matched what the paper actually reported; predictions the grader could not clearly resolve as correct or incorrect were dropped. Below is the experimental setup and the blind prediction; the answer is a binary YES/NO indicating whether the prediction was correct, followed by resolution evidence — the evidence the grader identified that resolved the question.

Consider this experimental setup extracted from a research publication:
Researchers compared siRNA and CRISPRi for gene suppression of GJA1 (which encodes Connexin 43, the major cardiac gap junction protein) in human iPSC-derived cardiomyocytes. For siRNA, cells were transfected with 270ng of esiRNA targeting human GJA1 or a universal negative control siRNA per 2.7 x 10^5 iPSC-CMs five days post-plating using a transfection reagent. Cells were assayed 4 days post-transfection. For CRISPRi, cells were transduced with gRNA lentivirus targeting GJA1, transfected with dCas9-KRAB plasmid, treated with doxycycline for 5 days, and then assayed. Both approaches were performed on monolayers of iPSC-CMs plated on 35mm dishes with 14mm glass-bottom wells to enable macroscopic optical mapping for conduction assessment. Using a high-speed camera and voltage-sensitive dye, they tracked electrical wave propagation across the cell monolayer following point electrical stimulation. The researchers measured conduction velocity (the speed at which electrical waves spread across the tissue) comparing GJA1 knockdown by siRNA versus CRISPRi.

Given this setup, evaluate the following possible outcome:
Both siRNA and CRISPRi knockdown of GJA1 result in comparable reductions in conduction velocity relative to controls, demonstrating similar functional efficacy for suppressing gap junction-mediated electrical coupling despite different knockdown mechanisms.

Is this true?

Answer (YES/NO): NO